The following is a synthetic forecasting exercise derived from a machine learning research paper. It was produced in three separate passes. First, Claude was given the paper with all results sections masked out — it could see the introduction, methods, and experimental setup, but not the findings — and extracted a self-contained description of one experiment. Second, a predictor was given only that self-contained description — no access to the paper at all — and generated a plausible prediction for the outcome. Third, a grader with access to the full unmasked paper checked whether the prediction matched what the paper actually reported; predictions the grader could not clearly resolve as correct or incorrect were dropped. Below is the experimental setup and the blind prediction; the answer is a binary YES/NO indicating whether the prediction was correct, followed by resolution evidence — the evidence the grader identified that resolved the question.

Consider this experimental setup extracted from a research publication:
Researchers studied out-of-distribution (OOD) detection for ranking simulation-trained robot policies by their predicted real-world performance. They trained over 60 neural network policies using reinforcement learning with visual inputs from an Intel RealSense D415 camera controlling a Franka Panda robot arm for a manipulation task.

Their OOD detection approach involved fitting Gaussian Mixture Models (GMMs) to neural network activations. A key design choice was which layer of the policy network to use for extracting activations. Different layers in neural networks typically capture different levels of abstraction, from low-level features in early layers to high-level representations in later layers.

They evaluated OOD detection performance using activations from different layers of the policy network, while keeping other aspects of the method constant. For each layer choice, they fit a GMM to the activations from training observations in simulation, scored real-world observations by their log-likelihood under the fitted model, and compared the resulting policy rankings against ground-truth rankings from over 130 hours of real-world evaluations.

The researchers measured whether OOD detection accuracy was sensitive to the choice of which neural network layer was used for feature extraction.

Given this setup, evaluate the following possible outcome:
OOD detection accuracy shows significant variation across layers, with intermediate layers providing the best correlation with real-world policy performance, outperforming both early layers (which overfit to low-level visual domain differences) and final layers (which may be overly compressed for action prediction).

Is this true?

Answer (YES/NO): NO